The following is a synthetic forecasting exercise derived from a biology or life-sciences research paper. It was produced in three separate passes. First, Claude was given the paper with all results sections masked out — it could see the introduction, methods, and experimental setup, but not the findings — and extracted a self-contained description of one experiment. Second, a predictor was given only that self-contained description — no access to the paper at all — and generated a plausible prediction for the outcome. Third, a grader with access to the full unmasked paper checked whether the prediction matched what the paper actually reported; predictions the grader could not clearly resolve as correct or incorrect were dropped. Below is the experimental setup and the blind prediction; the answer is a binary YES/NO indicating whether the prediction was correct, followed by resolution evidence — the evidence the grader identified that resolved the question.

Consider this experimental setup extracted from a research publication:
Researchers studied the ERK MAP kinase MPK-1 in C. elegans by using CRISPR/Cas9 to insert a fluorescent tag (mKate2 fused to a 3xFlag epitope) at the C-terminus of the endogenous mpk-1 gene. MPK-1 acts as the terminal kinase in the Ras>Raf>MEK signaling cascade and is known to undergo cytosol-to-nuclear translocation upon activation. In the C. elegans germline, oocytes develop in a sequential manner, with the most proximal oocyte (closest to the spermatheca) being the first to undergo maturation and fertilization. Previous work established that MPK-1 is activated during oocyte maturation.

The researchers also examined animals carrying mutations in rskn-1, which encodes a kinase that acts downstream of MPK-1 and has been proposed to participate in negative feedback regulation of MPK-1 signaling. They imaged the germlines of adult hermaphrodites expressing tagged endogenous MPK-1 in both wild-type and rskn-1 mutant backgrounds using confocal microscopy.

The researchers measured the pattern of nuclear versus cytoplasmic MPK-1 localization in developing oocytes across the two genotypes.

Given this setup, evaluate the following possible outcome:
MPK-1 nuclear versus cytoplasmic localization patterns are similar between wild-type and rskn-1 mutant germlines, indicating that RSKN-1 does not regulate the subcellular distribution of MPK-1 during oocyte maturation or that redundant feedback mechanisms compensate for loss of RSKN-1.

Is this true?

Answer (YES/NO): NO